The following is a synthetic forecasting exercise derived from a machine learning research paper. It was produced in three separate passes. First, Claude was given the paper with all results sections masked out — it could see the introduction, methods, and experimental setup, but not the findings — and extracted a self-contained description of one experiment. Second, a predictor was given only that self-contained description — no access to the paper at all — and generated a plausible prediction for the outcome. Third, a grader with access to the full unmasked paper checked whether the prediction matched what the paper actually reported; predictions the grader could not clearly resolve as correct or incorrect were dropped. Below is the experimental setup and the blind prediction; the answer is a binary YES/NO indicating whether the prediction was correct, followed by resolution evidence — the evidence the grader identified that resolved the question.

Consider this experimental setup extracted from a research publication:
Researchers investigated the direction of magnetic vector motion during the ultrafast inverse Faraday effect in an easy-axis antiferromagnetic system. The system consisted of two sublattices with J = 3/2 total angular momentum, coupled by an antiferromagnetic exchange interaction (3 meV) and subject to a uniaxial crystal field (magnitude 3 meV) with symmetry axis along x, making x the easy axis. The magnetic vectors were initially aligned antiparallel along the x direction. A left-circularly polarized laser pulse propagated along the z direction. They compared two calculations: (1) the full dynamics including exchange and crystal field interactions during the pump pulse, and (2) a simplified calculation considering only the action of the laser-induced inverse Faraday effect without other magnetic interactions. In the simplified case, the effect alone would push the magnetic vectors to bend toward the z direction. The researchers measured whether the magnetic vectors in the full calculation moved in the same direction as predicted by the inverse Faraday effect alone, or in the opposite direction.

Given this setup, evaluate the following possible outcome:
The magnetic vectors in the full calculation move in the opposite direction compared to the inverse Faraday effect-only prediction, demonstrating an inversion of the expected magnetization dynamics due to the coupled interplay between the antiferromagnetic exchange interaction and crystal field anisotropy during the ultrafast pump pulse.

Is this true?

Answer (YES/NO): NO